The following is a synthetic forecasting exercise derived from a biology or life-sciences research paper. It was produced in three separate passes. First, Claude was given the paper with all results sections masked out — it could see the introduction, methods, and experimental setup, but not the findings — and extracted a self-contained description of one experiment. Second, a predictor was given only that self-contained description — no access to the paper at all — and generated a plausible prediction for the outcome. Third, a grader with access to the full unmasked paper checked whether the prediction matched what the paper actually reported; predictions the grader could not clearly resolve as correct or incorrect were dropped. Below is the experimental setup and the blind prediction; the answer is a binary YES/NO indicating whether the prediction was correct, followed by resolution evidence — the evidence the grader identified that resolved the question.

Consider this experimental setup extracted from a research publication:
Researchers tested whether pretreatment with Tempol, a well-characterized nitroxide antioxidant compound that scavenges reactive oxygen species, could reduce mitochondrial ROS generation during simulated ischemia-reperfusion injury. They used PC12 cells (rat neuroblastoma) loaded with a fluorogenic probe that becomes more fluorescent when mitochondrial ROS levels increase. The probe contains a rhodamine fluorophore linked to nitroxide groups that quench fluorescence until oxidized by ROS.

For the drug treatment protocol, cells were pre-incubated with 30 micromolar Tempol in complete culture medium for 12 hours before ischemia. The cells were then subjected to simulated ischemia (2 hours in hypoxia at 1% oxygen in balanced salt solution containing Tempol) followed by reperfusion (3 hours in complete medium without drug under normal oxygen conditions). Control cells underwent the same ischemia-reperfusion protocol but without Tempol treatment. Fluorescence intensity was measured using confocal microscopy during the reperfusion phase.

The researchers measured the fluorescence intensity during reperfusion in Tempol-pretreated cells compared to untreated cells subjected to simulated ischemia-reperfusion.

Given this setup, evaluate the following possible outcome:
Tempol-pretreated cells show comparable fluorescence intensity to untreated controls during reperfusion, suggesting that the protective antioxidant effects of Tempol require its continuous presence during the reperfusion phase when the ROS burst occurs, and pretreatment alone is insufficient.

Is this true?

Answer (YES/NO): NO